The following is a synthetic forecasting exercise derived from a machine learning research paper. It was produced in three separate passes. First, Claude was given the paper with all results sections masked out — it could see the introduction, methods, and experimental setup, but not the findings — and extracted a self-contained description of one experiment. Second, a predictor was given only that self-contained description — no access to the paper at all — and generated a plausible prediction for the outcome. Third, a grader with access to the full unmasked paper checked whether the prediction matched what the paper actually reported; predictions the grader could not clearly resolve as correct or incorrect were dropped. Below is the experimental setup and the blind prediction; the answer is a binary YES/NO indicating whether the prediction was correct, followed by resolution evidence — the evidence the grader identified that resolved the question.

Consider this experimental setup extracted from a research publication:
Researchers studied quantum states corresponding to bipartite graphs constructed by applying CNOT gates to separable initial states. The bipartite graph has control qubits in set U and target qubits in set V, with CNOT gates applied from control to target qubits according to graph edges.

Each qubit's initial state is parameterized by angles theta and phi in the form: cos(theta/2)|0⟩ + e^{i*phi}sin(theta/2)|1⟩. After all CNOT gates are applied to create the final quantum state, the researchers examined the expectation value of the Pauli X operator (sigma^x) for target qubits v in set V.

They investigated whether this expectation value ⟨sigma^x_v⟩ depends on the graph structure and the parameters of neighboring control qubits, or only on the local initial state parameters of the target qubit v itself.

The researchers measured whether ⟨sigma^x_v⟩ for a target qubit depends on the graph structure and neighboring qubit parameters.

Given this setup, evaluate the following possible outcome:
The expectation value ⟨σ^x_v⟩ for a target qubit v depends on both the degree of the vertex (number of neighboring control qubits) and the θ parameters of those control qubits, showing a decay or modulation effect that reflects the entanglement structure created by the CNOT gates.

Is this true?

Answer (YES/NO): NO